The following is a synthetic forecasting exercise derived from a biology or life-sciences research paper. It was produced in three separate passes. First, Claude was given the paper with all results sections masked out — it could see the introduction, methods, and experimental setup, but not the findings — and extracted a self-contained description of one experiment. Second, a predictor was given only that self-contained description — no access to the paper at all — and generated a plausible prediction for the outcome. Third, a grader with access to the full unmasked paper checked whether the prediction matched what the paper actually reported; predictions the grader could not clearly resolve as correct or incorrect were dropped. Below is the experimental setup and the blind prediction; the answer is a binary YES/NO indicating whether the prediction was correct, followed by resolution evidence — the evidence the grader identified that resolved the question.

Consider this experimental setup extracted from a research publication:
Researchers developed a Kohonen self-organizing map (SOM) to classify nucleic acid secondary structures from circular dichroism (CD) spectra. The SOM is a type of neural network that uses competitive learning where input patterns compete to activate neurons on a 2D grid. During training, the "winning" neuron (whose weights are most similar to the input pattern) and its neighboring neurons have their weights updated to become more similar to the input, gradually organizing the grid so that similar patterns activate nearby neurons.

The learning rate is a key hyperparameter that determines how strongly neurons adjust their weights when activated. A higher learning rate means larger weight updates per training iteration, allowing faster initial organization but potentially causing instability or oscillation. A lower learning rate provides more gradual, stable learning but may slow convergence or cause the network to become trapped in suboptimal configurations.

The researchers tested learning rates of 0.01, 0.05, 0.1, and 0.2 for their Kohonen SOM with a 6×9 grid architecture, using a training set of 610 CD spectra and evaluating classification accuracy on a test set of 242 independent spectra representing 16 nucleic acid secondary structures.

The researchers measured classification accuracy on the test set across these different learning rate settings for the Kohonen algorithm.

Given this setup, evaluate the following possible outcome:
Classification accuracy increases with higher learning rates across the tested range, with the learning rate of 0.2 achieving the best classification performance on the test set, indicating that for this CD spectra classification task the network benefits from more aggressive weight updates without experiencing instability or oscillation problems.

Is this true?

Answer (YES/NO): NO